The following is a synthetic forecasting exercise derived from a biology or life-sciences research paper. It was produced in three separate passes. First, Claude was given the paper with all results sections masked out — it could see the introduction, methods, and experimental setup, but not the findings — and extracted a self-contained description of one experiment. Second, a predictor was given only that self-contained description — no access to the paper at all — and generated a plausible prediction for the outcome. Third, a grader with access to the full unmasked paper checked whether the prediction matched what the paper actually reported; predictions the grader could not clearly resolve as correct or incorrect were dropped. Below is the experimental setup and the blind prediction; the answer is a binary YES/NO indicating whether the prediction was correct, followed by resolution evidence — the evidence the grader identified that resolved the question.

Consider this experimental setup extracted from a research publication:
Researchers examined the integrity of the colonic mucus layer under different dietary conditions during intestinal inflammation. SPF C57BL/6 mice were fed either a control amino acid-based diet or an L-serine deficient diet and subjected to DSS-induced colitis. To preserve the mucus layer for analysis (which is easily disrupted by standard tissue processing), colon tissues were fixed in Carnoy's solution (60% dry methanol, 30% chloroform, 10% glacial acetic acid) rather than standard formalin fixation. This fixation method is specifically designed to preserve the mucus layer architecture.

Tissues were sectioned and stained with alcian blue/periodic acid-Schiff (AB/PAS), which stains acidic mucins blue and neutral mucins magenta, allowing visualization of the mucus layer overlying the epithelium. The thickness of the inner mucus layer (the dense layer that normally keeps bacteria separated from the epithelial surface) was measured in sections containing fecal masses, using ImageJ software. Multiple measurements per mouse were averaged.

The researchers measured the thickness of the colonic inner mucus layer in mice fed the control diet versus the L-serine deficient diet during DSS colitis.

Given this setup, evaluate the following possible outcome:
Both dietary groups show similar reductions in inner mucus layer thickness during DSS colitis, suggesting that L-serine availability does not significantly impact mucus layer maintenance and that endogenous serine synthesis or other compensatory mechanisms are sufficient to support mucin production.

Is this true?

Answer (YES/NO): NO